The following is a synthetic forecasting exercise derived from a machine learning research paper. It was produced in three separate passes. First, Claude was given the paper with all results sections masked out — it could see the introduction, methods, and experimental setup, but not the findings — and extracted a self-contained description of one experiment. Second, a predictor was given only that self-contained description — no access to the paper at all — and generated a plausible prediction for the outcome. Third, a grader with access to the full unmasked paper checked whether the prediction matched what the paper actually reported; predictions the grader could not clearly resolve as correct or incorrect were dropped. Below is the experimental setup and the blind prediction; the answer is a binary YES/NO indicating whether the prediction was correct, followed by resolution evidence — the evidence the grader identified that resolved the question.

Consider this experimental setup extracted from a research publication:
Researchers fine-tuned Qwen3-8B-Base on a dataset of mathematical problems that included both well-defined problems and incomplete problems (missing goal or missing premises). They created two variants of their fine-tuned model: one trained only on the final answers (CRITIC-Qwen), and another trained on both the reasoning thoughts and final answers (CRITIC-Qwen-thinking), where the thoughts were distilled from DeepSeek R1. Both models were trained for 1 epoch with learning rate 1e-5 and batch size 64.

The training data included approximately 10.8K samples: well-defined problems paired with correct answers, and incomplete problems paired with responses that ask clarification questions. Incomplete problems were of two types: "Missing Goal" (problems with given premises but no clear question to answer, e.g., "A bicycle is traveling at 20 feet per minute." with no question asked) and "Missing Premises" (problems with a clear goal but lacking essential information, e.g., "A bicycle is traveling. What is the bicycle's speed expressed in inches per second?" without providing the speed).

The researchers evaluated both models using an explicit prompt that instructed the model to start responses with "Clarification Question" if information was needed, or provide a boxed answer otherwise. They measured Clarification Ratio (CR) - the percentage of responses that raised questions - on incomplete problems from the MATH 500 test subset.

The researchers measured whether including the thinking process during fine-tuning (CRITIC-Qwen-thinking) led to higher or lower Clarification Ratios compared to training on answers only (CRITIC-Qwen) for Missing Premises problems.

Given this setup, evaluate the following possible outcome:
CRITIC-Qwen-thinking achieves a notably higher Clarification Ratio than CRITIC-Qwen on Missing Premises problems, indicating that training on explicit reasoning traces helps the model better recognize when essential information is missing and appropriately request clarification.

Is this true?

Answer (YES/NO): NO